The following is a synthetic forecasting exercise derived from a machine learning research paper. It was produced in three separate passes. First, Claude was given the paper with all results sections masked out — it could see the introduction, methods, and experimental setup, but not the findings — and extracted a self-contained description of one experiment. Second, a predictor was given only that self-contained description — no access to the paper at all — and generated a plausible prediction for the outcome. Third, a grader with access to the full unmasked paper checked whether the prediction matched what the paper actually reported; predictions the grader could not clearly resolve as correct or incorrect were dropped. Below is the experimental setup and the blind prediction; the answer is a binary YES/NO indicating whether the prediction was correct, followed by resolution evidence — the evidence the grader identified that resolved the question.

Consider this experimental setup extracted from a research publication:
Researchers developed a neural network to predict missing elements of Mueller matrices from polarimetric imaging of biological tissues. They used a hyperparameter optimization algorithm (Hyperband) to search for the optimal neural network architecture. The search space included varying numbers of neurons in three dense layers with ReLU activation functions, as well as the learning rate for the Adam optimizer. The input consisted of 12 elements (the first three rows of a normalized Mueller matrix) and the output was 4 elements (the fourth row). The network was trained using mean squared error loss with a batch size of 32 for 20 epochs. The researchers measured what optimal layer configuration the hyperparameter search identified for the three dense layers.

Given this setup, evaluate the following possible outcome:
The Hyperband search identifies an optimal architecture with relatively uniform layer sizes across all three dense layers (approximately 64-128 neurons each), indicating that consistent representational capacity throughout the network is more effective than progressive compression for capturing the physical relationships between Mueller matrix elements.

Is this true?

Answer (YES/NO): NO